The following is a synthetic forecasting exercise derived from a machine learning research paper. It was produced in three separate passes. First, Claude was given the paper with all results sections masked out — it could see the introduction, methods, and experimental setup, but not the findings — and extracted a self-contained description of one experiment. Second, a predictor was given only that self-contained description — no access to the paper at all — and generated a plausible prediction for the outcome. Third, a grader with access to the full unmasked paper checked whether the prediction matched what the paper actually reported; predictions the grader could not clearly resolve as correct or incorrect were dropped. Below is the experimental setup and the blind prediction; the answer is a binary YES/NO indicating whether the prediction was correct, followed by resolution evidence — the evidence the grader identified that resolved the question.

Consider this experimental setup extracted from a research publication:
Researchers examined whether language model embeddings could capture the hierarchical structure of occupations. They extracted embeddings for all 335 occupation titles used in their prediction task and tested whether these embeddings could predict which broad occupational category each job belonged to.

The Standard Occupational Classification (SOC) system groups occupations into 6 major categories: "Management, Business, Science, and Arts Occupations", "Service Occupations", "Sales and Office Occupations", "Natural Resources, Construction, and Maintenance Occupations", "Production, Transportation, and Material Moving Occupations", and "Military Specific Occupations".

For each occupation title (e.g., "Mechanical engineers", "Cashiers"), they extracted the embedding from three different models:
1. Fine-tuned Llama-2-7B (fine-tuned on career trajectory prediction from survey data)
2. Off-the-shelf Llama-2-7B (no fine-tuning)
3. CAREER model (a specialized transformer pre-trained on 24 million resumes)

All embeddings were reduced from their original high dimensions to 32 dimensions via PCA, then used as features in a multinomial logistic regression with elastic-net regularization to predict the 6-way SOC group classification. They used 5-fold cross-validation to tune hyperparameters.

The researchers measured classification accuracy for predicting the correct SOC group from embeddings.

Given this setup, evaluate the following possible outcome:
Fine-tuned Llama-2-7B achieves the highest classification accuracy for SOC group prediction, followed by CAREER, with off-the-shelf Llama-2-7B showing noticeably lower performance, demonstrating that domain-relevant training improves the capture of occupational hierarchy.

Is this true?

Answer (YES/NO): NO